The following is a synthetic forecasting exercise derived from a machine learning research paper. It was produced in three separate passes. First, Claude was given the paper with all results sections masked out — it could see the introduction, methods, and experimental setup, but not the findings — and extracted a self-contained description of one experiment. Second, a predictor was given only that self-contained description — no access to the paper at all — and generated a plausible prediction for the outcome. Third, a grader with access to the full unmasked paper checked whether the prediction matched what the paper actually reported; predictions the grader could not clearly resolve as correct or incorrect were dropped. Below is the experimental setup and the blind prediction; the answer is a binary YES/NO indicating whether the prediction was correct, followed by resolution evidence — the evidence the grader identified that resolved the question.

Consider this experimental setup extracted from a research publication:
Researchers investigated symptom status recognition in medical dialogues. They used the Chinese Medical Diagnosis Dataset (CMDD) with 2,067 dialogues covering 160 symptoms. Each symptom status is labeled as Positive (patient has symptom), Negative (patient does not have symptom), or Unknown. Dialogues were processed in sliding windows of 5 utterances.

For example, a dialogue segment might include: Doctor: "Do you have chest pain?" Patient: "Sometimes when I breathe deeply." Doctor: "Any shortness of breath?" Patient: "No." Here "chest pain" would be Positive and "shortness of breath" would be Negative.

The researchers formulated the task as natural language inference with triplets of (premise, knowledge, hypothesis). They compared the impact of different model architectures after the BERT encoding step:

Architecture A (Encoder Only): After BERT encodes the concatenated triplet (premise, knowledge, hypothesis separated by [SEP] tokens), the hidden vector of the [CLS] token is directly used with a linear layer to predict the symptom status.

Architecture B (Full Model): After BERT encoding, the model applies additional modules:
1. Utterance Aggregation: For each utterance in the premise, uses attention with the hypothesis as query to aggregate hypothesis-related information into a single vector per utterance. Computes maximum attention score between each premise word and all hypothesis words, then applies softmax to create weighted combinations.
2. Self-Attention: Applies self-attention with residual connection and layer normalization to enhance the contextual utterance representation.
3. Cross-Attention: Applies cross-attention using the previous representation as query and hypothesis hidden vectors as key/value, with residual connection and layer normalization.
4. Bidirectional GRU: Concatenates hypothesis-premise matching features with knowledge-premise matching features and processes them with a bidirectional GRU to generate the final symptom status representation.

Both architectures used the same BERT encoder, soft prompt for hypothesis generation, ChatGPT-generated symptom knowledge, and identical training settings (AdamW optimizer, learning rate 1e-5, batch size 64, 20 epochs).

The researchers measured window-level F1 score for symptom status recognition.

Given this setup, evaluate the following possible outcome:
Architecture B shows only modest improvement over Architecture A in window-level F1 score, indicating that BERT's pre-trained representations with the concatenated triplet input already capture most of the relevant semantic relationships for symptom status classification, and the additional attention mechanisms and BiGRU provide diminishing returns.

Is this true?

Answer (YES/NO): NO